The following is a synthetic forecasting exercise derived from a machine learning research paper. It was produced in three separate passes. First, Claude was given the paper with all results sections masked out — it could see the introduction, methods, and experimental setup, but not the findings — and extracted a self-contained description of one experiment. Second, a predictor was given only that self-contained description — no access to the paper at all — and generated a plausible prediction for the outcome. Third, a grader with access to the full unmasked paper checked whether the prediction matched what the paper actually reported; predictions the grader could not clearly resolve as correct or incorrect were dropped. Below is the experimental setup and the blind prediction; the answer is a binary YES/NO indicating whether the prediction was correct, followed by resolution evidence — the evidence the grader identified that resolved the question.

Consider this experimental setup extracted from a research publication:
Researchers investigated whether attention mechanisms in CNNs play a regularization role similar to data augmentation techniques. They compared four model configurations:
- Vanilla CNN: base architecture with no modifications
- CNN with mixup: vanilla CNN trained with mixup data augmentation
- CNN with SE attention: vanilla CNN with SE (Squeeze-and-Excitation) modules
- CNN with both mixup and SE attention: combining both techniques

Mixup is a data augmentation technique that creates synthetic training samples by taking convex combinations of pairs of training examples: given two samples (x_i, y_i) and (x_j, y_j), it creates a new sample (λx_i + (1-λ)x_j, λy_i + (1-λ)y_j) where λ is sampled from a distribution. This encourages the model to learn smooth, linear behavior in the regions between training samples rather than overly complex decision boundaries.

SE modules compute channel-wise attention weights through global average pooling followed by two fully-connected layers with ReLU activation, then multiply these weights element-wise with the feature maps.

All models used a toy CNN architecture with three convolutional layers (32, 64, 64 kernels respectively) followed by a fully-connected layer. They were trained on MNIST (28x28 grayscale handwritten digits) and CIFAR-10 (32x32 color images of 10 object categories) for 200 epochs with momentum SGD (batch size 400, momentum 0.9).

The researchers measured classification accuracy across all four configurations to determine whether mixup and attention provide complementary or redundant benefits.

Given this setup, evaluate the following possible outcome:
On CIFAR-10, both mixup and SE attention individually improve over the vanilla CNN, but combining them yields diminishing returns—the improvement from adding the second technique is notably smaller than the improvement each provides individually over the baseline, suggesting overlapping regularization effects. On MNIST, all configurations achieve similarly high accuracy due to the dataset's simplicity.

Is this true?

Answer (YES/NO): YES